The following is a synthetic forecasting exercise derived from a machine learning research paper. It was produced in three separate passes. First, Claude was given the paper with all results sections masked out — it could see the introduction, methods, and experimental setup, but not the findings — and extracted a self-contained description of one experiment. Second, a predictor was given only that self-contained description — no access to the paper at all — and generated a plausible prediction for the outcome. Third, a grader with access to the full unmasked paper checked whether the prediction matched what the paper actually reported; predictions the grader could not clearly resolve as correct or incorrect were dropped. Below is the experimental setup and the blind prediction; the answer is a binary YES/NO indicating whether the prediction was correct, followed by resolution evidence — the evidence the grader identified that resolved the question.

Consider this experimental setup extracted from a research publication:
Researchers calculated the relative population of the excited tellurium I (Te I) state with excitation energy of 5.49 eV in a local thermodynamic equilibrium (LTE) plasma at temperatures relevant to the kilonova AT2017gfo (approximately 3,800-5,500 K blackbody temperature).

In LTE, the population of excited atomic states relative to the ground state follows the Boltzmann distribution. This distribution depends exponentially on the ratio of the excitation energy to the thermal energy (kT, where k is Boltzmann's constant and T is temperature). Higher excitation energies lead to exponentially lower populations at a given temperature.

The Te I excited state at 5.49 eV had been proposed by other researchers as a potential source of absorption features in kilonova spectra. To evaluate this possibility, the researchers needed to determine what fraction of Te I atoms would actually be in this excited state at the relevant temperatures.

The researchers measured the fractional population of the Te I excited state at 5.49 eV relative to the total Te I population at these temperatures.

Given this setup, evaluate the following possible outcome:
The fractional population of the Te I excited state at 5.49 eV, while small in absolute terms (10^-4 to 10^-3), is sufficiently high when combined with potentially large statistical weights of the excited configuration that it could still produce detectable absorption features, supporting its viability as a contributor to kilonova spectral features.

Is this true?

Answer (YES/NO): NO